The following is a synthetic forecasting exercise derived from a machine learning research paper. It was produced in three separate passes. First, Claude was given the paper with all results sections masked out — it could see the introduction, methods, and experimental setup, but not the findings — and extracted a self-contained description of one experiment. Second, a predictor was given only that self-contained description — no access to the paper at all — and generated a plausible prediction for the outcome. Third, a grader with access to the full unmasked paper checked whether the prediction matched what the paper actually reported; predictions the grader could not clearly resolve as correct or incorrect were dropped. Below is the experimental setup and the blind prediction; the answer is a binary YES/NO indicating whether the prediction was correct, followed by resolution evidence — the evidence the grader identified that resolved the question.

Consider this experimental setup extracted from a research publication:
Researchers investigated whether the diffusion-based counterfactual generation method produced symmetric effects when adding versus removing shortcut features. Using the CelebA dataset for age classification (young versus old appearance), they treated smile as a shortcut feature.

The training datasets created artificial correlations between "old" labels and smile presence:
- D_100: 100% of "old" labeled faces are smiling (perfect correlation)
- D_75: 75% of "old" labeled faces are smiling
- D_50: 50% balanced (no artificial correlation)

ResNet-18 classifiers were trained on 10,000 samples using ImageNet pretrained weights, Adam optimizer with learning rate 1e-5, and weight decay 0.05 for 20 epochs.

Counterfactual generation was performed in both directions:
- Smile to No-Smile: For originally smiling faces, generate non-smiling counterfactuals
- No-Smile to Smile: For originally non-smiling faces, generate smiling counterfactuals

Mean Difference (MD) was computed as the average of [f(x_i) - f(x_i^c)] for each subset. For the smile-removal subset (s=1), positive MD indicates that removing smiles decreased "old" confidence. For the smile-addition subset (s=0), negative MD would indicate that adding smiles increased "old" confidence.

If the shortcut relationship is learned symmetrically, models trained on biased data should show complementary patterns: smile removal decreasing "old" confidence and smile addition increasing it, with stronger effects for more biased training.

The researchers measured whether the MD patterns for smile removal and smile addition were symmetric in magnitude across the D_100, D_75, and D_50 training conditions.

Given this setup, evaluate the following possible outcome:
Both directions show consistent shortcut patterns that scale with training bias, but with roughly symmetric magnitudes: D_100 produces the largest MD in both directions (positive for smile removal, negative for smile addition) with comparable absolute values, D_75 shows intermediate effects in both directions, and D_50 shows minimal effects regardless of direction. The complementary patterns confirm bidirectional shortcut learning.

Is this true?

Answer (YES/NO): NO